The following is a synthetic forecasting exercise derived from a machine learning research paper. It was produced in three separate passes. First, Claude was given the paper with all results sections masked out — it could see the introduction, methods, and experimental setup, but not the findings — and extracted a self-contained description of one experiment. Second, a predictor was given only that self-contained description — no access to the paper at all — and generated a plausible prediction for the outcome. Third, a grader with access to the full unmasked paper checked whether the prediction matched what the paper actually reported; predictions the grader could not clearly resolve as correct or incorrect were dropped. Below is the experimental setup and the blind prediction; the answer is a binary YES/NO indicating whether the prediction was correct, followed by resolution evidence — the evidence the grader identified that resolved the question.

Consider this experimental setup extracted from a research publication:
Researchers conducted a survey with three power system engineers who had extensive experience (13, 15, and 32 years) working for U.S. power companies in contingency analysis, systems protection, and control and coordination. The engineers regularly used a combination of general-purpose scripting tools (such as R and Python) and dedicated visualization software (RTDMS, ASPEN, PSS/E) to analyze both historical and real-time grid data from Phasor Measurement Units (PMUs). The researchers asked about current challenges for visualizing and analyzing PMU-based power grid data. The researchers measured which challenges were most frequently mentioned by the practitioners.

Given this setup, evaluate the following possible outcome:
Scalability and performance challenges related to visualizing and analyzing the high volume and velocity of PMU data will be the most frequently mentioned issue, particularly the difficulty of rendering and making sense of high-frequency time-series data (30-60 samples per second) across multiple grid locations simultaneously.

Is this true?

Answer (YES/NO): NO